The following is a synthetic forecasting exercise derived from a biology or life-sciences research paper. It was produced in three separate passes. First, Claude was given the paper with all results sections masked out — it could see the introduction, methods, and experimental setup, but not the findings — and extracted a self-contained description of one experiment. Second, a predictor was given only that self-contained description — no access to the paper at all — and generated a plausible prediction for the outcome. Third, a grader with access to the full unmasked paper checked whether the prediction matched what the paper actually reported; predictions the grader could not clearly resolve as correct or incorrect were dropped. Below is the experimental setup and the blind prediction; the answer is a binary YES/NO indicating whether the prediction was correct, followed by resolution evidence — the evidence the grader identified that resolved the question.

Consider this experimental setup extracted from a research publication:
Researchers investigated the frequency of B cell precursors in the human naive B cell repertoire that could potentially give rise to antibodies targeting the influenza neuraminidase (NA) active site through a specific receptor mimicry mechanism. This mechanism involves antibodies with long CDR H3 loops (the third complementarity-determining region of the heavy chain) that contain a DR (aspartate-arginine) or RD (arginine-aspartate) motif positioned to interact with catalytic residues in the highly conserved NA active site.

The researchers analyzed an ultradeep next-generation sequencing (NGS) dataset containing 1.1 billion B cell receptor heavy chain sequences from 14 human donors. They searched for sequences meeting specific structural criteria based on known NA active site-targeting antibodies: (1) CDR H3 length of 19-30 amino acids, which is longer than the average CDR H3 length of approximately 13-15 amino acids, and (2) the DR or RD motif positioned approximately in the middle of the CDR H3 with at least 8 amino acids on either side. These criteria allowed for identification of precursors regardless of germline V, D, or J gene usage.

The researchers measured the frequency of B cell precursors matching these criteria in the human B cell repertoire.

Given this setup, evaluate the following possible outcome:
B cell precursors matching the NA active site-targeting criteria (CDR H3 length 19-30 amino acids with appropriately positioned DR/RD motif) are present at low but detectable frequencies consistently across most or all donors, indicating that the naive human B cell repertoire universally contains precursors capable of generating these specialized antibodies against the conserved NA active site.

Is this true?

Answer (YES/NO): YES